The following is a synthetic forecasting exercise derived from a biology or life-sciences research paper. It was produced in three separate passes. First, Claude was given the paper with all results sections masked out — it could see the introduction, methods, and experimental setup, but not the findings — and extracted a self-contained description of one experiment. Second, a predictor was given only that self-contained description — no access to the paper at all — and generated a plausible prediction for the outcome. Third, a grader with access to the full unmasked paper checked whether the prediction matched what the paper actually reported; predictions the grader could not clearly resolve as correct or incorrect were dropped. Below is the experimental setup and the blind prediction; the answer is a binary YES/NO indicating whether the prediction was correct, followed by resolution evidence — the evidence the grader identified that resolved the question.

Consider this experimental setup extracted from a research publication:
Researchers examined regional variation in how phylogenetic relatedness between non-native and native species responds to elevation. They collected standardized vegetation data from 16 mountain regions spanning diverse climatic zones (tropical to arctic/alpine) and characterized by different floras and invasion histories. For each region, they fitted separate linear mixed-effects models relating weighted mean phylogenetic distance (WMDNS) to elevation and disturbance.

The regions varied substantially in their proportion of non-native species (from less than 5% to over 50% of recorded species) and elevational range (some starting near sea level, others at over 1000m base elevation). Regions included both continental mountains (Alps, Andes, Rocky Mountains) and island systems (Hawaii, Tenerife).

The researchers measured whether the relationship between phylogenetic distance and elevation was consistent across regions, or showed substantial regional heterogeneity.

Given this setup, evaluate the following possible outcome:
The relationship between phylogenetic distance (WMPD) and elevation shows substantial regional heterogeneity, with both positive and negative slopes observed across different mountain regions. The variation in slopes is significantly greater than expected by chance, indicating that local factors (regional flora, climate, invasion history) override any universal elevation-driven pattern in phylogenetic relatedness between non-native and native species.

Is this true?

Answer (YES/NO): NO